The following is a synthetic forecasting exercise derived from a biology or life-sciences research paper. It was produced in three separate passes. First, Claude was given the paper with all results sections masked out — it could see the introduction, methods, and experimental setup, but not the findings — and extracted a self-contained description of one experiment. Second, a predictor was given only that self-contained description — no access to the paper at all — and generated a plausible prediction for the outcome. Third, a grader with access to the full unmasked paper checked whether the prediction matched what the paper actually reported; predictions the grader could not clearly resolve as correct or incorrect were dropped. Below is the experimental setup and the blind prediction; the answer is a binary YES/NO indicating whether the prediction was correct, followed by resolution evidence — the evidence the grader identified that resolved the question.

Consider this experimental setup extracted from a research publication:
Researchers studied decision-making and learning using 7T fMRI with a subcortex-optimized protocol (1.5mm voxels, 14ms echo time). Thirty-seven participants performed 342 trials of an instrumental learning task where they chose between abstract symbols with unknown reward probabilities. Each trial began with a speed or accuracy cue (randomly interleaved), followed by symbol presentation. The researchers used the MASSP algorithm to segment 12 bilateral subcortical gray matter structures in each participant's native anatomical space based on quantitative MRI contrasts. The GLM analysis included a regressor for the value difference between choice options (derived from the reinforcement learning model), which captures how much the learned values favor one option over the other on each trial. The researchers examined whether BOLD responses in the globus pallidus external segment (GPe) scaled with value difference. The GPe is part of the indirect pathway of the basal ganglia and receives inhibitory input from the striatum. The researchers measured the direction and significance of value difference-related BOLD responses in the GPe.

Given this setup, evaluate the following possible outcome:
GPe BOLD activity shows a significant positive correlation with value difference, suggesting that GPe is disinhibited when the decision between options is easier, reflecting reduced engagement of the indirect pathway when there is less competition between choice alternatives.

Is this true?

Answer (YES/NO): NO